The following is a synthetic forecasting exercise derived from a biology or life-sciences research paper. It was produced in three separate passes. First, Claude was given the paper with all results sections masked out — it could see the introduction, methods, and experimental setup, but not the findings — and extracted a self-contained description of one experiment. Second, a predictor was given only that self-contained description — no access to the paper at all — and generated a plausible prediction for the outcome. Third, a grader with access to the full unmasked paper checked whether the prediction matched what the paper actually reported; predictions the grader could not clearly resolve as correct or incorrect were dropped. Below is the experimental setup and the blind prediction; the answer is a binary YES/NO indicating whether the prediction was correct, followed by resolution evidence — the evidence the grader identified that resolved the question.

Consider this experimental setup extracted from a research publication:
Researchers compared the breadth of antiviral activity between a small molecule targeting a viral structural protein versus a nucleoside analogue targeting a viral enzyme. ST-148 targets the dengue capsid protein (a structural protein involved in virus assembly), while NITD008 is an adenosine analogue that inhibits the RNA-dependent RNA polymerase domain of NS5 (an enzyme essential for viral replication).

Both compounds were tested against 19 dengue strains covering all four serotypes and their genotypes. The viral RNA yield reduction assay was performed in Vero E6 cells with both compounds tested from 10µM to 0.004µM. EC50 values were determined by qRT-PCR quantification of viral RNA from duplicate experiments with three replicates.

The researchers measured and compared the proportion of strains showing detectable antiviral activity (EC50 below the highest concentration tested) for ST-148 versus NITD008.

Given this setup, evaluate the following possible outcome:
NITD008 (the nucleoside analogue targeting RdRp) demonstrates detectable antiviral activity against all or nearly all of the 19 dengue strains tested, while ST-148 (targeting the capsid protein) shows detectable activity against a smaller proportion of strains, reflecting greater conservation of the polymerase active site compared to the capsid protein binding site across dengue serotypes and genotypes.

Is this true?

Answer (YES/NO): YES